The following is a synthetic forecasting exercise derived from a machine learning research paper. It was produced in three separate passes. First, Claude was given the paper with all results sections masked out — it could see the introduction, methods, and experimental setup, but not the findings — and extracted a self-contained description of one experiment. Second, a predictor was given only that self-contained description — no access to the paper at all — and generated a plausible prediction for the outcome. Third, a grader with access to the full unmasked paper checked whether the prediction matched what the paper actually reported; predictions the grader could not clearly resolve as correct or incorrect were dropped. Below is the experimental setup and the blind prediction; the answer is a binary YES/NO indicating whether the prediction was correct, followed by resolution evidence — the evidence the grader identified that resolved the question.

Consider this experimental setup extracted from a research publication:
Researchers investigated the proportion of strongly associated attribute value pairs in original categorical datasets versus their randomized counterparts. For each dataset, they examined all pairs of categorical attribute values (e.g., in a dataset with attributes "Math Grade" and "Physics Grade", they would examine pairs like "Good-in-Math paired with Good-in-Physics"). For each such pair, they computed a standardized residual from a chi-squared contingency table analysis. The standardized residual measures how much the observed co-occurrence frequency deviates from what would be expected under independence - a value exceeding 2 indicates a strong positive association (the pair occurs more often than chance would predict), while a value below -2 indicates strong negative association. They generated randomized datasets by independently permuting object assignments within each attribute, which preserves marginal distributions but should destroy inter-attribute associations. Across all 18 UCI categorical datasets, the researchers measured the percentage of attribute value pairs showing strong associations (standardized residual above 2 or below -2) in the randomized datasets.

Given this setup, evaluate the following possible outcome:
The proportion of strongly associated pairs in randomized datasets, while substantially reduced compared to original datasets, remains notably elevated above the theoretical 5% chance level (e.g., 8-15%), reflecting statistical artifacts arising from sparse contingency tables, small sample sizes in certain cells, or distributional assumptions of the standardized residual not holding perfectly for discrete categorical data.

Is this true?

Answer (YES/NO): NO